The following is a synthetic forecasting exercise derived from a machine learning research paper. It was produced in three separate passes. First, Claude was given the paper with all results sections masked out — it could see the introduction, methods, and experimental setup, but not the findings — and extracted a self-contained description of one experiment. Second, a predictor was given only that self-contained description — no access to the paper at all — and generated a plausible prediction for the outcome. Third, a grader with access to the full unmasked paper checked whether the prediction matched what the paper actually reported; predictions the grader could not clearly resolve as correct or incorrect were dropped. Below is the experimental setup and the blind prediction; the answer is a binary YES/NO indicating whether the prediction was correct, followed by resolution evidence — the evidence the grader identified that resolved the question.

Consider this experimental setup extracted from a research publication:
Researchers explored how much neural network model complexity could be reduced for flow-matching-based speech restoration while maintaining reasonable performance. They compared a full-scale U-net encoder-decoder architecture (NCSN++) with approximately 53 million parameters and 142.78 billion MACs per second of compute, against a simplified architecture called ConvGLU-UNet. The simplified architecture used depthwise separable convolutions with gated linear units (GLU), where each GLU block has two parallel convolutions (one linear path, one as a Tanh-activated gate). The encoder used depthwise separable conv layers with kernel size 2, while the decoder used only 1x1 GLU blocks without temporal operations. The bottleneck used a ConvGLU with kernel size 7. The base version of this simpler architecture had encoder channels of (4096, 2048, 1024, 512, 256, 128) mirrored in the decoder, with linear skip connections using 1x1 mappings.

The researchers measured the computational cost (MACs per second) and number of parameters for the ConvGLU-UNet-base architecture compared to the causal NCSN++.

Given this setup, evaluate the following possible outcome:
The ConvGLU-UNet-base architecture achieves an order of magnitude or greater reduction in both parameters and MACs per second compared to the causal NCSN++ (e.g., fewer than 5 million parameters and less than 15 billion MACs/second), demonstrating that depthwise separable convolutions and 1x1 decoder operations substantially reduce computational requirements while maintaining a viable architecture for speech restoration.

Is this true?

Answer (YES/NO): NO